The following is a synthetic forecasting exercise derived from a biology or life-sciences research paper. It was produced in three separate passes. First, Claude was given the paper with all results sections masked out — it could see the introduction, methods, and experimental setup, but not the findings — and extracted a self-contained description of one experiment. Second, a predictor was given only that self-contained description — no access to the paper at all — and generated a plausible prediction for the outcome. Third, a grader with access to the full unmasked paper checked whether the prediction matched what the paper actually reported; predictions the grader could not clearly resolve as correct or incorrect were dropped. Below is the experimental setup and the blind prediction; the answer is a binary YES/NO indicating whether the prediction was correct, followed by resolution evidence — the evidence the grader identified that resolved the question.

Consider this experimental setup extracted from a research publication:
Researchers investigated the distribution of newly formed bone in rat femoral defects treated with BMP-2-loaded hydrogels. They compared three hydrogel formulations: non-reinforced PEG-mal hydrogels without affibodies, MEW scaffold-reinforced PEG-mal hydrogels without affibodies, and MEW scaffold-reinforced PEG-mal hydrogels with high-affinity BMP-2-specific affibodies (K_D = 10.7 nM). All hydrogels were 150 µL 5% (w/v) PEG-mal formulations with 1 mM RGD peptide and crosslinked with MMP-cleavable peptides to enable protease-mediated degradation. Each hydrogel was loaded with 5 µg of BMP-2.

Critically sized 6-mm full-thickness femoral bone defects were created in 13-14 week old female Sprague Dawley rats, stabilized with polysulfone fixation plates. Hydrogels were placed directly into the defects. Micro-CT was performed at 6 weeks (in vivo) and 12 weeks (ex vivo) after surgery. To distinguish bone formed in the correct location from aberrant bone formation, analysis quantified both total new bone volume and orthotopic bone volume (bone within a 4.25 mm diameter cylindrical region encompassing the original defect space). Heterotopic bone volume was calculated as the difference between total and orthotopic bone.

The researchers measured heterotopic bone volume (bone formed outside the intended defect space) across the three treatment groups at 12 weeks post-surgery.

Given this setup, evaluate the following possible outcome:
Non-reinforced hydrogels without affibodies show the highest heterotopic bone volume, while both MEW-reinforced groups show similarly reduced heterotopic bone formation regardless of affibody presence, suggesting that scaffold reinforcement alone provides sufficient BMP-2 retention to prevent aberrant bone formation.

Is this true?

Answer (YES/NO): NO